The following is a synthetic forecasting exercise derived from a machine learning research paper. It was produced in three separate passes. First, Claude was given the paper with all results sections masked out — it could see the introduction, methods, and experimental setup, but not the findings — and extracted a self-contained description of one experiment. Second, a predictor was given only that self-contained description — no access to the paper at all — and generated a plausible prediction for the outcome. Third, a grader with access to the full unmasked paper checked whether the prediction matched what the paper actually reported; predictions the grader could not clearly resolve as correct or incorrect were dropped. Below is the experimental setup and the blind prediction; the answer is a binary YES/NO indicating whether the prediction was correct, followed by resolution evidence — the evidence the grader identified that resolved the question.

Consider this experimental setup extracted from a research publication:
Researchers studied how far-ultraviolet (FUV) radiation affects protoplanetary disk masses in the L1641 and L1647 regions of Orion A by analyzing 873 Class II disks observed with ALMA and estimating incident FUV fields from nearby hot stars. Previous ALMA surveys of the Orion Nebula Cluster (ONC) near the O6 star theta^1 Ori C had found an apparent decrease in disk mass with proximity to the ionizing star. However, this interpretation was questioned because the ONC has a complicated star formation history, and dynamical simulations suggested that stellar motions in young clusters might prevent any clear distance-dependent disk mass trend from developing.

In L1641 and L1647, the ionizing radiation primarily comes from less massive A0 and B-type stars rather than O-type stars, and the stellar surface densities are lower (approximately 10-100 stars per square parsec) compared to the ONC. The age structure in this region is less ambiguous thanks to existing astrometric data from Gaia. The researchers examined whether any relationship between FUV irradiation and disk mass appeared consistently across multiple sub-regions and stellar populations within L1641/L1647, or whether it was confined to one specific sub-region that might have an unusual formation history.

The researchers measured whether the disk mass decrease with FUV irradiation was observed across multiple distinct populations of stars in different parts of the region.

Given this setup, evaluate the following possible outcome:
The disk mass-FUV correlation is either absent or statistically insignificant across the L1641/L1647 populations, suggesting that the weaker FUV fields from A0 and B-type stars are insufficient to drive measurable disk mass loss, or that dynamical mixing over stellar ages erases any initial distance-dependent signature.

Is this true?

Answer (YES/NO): NO